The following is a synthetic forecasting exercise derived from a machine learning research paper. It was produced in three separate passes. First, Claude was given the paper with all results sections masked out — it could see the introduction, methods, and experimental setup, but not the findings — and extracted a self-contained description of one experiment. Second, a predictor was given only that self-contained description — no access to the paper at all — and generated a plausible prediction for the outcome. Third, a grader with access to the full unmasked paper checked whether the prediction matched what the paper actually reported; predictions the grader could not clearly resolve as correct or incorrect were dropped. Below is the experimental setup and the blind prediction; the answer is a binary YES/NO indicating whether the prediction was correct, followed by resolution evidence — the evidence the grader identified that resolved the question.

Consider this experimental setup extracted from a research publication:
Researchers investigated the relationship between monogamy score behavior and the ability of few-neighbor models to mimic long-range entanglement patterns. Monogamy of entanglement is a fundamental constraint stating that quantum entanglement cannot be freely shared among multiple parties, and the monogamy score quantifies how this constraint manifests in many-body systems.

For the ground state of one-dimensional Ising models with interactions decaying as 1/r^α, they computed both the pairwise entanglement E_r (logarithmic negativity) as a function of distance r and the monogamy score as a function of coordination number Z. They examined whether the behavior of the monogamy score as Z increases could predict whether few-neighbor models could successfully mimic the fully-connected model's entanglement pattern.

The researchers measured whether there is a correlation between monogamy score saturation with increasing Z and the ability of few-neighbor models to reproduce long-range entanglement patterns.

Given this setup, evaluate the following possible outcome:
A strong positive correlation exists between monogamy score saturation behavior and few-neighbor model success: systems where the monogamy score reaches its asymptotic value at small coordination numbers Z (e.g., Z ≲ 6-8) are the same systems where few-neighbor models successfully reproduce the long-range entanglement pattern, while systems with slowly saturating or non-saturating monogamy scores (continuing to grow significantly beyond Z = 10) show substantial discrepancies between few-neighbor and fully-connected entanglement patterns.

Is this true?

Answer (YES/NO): NO